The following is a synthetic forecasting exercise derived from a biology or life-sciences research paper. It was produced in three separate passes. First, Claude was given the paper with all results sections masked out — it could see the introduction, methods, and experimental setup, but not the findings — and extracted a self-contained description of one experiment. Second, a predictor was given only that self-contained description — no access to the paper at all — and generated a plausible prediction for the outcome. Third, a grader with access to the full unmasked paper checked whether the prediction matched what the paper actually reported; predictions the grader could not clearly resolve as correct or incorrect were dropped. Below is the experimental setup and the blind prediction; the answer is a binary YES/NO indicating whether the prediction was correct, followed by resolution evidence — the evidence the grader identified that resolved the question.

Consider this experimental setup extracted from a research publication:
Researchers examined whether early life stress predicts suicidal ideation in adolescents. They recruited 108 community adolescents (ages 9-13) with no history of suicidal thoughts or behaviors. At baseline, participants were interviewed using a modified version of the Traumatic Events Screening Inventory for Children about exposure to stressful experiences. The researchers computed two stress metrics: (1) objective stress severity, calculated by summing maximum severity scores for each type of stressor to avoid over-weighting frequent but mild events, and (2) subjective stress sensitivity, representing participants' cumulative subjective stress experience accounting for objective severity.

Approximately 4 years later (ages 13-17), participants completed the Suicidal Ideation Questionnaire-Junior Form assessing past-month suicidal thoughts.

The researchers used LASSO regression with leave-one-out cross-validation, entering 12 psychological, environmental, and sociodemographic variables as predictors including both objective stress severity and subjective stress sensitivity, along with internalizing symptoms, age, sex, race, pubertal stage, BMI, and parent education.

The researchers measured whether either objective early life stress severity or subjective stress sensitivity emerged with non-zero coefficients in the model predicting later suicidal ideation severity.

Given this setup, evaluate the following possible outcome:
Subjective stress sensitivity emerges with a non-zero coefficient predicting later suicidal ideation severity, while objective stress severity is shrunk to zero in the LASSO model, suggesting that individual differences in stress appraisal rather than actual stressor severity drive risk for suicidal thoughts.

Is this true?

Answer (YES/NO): NO